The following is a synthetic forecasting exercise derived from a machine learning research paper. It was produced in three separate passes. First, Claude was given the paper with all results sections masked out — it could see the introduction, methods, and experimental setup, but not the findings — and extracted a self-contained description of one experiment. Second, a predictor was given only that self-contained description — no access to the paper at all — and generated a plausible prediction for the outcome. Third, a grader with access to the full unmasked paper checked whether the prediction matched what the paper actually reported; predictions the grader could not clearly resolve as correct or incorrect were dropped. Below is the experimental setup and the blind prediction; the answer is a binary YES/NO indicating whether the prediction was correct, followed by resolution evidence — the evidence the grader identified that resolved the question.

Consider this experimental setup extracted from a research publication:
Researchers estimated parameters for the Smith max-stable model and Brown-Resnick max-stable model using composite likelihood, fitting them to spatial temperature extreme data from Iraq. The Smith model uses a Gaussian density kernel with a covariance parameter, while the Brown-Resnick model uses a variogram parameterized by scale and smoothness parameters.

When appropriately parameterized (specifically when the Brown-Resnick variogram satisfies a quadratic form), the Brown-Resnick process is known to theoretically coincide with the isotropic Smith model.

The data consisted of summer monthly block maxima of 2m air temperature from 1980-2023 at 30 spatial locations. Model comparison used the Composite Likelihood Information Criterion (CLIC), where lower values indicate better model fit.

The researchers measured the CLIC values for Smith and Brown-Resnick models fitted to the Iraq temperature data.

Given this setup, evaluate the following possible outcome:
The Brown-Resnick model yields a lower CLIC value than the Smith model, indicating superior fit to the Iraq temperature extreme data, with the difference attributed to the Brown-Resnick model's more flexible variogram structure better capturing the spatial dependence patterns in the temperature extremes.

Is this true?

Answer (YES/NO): YES